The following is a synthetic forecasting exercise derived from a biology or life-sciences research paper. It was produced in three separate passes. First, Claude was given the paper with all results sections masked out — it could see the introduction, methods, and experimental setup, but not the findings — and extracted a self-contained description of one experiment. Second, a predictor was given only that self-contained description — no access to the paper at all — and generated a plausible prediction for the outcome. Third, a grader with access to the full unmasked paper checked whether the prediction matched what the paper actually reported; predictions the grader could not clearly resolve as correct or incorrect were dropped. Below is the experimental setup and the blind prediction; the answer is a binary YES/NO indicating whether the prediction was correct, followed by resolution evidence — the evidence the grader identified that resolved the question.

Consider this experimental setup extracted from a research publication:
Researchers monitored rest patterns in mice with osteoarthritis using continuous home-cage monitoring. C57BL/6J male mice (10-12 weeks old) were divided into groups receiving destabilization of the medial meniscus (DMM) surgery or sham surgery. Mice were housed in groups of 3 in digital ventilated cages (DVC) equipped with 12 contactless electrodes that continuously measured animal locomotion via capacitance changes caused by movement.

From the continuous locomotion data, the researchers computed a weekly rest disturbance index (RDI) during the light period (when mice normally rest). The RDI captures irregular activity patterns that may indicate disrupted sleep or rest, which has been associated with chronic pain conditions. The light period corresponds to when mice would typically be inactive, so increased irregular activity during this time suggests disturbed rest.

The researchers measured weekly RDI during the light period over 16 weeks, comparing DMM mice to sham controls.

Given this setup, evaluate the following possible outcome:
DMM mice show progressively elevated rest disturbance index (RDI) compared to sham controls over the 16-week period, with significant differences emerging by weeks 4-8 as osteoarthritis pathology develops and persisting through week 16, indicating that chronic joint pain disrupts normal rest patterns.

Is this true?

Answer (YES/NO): NO